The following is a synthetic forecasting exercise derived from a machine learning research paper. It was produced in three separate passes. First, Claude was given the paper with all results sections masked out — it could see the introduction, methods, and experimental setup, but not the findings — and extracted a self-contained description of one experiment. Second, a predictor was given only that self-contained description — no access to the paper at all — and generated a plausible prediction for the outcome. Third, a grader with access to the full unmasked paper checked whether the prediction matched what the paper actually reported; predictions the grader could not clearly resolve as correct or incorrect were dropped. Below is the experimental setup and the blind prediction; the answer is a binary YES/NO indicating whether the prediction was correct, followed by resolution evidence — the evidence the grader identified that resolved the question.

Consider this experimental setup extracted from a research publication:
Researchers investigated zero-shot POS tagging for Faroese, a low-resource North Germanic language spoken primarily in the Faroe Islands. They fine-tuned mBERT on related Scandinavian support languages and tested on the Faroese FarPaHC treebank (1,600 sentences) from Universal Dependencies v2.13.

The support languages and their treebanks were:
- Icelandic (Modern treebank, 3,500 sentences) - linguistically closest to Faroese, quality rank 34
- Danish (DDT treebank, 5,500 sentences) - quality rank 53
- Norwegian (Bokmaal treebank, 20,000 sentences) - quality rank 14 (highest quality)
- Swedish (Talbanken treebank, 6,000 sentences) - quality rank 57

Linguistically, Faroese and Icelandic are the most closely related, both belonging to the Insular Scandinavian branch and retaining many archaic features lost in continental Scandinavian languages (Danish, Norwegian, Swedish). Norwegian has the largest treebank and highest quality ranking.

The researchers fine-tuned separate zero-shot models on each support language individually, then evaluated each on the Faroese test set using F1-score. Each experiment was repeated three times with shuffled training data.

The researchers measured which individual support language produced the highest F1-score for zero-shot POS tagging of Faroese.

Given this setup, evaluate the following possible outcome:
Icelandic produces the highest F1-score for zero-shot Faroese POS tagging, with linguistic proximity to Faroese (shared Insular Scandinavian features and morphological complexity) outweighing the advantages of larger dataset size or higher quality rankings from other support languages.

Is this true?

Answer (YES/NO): YES